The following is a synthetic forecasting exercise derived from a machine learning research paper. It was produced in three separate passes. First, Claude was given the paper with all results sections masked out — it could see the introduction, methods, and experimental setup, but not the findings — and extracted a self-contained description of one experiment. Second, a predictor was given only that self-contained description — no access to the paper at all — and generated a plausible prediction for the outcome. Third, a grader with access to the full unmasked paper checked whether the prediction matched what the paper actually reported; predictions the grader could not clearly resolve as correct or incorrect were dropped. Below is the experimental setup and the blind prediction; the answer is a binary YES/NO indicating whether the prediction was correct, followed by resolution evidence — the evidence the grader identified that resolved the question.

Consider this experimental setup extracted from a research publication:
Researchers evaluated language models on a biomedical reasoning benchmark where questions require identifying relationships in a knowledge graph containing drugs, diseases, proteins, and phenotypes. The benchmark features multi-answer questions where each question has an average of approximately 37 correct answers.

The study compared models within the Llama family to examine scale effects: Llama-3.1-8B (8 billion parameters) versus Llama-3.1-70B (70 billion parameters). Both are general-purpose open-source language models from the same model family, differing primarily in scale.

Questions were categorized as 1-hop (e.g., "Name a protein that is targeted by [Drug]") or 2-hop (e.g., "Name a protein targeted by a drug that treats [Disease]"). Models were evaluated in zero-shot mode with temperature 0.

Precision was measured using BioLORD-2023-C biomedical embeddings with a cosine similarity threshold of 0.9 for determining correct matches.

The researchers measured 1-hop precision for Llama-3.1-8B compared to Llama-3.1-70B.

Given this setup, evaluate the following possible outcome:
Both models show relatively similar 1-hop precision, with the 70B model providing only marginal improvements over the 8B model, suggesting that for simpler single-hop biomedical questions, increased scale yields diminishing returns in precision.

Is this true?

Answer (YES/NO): NO